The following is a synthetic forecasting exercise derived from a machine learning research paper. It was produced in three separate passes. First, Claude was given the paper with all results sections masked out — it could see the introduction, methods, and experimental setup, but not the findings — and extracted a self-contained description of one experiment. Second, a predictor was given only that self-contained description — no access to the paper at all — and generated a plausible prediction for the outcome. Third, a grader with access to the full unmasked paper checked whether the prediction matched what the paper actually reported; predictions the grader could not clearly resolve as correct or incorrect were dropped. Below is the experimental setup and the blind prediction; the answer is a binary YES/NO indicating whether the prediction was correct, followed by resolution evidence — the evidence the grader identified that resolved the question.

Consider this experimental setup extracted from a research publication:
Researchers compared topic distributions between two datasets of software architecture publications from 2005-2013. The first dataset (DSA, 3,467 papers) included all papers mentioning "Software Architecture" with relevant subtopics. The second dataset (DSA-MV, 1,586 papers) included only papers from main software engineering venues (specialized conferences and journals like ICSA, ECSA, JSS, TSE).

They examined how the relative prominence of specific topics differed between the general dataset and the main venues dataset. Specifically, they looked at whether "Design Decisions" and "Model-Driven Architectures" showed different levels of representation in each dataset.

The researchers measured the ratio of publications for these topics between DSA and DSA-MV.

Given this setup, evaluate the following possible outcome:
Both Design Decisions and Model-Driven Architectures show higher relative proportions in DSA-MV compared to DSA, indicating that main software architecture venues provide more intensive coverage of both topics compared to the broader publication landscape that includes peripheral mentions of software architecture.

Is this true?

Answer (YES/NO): NO